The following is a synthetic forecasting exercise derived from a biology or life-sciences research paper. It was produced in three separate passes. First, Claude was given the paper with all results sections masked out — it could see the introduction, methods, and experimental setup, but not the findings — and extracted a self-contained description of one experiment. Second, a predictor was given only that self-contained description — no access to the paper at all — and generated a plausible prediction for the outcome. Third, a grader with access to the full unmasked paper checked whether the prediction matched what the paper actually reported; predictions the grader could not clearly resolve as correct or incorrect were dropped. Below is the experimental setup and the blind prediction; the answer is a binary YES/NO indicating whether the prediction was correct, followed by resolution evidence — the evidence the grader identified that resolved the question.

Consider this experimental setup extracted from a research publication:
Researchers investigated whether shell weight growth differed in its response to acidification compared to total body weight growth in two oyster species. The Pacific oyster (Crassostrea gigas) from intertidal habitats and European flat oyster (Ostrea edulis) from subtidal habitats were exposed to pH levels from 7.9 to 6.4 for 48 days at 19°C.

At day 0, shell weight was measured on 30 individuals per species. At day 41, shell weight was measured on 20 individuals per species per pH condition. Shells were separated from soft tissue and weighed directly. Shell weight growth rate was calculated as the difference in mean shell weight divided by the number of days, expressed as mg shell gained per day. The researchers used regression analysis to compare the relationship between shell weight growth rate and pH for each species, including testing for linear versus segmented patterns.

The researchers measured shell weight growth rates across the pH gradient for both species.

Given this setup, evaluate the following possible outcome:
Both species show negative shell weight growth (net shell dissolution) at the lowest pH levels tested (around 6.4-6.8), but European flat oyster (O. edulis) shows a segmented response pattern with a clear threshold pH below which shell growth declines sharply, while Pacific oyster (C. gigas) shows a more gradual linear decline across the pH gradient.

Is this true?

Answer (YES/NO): NO